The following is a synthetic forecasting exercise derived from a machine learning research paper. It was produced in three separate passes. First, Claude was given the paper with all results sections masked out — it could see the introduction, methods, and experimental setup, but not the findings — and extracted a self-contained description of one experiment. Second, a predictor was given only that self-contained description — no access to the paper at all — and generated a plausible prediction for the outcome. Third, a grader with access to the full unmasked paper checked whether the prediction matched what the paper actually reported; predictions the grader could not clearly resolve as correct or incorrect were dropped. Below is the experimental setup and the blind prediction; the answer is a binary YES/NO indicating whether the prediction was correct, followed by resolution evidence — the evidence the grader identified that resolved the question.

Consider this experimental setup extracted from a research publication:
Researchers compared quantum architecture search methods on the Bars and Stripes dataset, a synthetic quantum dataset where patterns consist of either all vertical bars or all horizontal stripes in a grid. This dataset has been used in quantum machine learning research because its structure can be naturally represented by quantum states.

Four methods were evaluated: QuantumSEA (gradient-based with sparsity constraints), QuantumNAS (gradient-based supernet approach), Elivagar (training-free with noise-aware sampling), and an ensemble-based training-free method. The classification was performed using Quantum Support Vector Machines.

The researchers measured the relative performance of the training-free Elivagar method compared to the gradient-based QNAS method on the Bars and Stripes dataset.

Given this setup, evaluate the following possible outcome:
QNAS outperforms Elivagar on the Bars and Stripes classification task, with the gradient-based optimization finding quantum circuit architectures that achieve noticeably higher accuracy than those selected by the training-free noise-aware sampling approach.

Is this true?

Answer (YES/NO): YES